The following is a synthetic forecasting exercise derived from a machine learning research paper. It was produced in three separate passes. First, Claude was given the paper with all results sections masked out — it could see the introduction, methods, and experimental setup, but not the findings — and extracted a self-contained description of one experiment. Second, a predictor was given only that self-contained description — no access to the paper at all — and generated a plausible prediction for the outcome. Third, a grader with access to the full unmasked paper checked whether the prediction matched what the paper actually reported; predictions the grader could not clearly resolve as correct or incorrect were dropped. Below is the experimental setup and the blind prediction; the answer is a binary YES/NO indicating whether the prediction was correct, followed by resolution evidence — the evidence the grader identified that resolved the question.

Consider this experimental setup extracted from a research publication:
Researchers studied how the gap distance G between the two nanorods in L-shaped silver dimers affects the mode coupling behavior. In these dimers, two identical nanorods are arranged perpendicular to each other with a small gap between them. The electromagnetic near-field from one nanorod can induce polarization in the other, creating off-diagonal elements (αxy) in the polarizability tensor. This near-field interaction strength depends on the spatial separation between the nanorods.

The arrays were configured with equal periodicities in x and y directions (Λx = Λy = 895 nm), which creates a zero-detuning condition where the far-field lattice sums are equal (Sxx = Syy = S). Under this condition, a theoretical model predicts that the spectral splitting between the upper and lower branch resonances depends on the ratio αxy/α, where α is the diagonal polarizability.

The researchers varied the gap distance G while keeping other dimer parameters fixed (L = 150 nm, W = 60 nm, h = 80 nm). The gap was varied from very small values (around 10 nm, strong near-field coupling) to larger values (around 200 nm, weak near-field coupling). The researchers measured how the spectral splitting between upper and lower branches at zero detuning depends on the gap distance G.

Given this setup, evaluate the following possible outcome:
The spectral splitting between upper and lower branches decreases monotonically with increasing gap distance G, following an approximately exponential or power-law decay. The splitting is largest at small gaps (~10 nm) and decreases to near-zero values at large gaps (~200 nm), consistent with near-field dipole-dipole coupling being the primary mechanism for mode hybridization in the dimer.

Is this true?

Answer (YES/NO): NO